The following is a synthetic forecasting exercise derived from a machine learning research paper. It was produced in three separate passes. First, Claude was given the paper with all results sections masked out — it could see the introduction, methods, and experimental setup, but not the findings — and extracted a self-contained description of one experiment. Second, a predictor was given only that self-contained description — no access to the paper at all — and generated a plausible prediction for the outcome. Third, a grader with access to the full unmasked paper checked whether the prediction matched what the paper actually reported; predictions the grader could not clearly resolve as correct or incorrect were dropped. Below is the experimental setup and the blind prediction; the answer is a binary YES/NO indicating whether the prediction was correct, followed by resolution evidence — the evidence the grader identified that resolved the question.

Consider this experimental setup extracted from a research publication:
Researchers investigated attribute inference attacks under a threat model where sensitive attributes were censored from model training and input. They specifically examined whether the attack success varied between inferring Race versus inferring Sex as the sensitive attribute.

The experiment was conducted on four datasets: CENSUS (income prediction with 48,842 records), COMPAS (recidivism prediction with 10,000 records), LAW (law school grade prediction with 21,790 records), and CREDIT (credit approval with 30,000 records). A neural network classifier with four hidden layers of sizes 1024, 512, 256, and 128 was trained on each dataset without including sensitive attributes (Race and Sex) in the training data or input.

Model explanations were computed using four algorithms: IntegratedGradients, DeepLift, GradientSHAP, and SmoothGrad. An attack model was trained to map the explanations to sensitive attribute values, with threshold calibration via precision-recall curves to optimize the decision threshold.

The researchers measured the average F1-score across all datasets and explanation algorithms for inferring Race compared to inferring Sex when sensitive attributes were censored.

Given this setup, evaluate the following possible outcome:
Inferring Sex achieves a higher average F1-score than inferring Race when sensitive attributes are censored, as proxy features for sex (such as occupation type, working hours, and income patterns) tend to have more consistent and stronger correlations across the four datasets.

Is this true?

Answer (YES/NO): NO